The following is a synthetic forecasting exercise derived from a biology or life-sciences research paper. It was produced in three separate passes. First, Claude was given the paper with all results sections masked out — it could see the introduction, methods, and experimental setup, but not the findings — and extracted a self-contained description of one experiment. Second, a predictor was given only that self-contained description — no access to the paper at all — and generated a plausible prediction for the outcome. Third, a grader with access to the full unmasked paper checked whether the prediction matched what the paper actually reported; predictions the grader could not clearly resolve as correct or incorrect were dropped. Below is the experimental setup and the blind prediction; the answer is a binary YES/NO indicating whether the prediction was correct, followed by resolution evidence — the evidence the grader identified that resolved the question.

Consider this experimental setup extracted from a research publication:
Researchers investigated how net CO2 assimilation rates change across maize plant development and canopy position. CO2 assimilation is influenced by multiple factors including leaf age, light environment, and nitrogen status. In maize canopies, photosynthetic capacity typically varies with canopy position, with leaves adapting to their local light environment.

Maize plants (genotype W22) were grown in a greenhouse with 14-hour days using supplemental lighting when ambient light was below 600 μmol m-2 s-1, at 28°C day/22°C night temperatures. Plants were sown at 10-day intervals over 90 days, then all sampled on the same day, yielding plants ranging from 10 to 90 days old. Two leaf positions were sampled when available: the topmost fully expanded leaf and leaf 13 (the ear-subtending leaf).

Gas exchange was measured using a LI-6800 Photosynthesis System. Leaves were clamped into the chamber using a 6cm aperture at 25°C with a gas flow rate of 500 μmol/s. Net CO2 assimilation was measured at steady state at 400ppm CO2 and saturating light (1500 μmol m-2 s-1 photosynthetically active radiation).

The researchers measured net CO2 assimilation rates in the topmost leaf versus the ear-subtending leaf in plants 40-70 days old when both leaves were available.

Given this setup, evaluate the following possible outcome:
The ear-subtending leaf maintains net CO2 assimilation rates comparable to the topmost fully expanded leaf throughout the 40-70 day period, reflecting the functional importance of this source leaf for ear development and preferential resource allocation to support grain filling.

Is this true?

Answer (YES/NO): YES